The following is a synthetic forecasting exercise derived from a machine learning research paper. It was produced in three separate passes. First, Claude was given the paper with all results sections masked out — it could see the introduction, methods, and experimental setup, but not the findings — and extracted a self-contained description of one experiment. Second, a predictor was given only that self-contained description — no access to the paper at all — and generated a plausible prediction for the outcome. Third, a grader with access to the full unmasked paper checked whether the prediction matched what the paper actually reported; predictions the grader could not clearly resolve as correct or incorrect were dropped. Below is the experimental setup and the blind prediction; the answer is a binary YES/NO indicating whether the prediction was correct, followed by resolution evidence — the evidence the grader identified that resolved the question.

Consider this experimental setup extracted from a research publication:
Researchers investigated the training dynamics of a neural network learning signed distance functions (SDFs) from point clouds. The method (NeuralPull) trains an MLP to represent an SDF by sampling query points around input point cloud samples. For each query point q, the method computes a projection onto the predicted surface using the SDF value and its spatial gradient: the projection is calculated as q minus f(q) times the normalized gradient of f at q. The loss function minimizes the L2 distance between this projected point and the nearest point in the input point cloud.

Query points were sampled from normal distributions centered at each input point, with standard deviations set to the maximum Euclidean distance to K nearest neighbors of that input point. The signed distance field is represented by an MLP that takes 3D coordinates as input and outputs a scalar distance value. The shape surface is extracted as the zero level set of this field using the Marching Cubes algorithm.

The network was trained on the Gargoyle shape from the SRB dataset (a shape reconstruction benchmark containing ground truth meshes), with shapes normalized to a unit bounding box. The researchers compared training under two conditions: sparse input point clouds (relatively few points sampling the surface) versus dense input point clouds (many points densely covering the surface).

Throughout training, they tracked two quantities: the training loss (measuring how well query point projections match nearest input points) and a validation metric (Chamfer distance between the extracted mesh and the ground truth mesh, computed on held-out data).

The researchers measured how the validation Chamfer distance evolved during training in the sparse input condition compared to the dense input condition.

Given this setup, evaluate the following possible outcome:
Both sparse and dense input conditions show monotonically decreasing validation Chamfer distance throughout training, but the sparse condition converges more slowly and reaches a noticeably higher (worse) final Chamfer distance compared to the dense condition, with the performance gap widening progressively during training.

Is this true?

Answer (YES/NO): NO